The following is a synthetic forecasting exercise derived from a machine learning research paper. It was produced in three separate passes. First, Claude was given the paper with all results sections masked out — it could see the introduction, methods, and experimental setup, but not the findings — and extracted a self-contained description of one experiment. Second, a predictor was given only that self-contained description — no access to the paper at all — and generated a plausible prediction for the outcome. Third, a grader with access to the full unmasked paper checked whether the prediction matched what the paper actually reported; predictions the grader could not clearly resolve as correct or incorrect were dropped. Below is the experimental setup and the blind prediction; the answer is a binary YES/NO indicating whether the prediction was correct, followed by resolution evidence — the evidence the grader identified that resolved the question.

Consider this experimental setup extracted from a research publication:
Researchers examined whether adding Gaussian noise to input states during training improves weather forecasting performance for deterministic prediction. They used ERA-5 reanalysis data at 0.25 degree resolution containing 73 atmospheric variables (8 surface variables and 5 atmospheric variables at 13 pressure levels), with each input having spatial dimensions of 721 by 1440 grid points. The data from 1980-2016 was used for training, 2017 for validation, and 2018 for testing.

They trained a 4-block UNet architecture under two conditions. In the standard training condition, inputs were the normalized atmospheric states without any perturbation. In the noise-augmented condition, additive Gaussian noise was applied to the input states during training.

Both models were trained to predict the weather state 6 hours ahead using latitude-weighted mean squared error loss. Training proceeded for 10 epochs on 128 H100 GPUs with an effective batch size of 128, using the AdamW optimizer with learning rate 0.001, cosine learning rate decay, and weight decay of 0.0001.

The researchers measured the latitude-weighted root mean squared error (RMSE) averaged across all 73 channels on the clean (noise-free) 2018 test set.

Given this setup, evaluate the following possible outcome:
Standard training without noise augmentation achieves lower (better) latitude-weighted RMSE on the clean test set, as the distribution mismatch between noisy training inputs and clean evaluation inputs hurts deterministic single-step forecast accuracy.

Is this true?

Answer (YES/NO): YES